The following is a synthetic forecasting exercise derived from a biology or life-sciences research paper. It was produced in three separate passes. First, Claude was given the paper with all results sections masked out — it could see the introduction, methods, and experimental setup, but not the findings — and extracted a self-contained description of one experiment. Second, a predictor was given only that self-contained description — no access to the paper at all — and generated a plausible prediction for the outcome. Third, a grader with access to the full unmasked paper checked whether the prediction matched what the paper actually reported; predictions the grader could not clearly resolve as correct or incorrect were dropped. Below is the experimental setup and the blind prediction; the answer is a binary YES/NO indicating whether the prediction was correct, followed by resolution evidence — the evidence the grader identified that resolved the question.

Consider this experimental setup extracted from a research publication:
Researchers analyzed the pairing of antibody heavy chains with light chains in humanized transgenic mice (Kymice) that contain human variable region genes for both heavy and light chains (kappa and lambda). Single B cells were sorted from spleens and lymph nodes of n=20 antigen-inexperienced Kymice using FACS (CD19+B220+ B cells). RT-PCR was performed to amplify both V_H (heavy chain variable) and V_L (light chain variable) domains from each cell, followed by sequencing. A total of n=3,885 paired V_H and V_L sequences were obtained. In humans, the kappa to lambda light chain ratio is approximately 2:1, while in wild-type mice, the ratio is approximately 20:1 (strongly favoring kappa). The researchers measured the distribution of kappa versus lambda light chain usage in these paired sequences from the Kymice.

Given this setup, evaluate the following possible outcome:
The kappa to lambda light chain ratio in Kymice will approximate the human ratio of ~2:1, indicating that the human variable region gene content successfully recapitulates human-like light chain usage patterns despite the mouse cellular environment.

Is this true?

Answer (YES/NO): NO